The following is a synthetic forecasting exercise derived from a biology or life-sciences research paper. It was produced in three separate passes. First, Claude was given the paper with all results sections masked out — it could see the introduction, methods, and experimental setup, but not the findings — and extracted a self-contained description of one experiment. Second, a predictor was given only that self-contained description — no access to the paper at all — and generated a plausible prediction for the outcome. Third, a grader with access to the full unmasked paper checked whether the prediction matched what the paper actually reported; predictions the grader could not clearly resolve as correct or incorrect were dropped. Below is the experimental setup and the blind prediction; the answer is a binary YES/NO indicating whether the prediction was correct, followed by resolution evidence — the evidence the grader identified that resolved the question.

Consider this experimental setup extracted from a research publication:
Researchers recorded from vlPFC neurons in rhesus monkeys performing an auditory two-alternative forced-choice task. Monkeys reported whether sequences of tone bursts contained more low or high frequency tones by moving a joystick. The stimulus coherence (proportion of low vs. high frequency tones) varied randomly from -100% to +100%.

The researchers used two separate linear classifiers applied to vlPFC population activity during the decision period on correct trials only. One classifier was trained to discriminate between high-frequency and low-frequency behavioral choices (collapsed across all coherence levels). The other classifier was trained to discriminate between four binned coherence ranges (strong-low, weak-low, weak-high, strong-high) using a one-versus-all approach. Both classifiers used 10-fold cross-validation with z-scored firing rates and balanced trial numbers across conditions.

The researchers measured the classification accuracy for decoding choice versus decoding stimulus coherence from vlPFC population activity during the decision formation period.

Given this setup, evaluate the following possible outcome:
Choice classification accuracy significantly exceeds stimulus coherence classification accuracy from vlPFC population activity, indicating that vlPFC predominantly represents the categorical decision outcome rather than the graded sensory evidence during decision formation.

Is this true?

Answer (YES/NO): NO